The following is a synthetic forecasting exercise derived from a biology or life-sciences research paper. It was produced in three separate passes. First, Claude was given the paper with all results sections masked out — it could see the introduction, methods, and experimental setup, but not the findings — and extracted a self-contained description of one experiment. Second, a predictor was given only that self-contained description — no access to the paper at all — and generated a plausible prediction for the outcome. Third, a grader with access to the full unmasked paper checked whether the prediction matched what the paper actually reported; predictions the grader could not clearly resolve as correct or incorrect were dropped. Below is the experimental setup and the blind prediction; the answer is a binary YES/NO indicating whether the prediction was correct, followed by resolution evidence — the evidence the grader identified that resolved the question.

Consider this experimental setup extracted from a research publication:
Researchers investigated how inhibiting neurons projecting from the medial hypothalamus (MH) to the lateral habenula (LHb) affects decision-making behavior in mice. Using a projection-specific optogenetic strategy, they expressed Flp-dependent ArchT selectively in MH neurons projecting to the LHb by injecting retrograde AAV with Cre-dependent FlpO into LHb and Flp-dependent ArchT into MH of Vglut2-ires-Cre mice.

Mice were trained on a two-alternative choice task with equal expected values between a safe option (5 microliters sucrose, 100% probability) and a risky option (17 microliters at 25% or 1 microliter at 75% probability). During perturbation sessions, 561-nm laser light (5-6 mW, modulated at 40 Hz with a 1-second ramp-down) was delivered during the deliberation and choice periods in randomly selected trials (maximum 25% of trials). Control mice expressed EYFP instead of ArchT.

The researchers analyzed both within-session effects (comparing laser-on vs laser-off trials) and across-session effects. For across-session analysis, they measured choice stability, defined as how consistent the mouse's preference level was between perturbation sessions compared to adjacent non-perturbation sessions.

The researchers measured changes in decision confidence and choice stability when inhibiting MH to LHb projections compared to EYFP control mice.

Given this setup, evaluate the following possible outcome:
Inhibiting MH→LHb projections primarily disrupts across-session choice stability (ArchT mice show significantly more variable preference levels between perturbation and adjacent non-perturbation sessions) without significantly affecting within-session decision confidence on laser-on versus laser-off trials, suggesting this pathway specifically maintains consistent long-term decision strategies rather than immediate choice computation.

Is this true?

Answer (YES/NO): NO